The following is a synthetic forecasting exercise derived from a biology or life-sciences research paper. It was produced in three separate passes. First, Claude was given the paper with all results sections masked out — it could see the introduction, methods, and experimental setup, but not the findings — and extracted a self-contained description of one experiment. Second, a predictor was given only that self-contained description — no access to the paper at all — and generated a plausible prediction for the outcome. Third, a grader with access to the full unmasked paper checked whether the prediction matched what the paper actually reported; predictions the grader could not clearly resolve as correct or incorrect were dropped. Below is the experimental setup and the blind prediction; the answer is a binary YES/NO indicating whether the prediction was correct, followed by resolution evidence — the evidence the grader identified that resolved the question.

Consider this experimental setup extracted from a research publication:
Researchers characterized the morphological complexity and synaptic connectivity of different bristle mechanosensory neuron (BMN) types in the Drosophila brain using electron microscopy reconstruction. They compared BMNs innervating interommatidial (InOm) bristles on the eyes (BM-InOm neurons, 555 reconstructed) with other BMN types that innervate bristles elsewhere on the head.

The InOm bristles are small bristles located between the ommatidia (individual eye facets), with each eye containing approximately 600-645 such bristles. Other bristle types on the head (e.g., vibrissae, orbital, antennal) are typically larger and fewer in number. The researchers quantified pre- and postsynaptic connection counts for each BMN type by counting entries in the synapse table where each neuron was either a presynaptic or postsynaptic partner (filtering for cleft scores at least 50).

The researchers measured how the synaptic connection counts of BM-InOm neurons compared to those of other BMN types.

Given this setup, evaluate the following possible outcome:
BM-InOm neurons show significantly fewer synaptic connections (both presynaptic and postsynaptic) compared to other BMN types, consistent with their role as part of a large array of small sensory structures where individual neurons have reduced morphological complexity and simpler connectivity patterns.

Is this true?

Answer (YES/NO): YES